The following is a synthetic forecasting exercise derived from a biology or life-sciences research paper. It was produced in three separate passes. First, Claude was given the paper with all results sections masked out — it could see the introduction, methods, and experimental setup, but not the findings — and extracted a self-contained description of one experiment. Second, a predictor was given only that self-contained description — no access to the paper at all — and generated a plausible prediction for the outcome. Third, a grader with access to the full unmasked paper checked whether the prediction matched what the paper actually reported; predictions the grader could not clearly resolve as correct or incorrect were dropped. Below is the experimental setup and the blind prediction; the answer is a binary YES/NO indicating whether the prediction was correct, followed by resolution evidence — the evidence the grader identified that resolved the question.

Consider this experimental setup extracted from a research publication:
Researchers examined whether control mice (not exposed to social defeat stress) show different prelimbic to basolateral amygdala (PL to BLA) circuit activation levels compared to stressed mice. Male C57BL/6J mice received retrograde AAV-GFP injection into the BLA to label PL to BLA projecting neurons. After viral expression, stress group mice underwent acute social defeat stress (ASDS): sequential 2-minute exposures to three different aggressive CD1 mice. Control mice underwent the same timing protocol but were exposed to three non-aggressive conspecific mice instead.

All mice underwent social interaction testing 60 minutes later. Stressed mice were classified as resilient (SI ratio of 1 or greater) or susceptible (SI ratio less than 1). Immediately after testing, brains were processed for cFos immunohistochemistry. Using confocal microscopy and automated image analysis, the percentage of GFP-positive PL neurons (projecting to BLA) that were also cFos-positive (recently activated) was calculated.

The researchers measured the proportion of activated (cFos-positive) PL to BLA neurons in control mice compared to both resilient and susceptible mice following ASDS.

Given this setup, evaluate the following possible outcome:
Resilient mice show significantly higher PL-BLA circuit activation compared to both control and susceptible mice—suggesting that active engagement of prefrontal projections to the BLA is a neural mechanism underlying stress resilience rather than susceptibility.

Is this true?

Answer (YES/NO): NO